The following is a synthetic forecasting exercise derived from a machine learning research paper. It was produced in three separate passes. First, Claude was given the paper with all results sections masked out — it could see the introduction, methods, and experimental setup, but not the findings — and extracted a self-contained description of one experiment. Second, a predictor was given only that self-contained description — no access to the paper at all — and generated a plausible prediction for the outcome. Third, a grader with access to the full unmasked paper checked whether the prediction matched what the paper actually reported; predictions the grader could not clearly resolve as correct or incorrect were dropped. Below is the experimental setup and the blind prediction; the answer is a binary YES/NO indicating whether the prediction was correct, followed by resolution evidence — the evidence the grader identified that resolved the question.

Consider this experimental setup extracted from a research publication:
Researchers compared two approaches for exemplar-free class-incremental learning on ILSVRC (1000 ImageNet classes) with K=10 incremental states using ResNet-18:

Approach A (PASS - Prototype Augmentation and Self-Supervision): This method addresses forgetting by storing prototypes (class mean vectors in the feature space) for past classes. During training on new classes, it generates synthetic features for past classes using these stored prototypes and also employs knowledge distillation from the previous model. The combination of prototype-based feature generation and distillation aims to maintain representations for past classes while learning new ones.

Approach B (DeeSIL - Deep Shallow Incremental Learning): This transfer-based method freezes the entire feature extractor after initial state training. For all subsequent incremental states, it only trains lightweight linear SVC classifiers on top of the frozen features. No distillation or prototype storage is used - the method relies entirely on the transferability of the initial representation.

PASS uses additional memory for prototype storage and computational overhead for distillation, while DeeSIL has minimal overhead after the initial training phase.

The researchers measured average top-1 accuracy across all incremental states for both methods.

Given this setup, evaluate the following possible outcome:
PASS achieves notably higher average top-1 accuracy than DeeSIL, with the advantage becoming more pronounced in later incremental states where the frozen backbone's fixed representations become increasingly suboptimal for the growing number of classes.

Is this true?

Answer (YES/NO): NO